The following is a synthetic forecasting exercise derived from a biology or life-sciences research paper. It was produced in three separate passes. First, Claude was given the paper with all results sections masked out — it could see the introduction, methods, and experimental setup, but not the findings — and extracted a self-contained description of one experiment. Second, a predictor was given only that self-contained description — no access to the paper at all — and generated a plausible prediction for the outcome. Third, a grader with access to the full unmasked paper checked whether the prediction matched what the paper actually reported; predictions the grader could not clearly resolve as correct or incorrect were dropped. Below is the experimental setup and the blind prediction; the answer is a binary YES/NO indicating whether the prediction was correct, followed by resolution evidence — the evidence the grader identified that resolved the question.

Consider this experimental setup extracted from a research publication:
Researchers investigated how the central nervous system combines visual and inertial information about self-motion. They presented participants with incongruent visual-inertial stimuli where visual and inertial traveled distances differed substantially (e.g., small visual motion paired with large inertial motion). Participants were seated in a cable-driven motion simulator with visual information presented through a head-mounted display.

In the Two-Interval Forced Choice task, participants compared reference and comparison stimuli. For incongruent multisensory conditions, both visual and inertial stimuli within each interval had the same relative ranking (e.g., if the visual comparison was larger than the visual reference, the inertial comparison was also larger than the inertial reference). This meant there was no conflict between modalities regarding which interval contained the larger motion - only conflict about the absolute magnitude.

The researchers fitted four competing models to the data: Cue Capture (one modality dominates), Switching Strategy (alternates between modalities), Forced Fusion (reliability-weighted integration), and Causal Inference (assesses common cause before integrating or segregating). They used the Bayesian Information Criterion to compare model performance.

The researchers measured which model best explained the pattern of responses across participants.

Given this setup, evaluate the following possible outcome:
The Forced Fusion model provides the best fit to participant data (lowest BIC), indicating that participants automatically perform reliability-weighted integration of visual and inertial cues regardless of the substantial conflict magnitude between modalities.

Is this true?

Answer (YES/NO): NO